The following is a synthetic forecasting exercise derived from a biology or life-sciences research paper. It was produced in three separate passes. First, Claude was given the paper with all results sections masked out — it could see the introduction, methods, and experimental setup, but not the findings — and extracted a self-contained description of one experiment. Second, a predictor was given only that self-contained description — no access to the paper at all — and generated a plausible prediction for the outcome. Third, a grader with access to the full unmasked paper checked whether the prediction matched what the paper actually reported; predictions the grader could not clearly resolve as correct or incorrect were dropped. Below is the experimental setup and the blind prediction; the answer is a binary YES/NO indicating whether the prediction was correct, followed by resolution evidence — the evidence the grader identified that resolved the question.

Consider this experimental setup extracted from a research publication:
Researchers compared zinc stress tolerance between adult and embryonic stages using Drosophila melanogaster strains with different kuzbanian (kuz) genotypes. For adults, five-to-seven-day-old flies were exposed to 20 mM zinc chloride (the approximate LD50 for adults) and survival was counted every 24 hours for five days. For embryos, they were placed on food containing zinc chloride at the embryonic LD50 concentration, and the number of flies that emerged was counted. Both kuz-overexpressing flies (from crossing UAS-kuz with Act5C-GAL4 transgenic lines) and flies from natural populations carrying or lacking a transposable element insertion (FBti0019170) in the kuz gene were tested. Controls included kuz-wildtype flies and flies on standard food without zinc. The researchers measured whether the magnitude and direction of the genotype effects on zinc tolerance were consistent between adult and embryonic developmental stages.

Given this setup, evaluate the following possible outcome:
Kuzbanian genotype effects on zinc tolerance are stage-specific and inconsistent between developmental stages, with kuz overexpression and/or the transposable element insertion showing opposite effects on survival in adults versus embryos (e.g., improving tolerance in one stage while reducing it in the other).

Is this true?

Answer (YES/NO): YES